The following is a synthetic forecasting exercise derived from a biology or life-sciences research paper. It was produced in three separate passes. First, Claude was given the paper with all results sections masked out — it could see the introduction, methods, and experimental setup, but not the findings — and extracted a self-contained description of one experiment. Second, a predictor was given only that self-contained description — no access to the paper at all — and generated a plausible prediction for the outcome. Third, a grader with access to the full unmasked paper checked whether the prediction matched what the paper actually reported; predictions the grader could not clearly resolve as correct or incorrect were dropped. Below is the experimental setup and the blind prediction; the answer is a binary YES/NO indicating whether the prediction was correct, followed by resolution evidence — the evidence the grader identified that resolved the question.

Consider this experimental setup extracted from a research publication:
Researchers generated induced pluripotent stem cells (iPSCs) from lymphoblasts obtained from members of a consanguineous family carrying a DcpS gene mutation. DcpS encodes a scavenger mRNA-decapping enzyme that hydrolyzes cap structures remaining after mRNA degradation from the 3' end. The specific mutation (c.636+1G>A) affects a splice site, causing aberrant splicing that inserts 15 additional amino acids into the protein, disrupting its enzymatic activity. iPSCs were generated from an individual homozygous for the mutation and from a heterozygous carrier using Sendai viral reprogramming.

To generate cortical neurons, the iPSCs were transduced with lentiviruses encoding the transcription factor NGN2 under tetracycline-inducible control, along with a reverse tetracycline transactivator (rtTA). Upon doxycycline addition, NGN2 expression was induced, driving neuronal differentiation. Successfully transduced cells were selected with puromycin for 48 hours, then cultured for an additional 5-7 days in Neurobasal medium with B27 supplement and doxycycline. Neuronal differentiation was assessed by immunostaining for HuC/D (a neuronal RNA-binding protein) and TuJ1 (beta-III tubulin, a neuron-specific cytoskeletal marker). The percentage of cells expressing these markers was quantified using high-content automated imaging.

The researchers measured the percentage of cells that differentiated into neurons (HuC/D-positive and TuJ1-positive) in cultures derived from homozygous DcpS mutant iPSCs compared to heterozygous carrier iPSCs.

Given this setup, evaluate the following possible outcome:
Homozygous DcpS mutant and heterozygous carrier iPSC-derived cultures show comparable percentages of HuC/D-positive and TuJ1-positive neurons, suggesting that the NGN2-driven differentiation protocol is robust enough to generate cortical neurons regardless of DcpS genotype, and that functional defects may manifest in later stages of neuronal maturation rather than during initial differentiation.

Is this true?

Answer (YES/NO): NO